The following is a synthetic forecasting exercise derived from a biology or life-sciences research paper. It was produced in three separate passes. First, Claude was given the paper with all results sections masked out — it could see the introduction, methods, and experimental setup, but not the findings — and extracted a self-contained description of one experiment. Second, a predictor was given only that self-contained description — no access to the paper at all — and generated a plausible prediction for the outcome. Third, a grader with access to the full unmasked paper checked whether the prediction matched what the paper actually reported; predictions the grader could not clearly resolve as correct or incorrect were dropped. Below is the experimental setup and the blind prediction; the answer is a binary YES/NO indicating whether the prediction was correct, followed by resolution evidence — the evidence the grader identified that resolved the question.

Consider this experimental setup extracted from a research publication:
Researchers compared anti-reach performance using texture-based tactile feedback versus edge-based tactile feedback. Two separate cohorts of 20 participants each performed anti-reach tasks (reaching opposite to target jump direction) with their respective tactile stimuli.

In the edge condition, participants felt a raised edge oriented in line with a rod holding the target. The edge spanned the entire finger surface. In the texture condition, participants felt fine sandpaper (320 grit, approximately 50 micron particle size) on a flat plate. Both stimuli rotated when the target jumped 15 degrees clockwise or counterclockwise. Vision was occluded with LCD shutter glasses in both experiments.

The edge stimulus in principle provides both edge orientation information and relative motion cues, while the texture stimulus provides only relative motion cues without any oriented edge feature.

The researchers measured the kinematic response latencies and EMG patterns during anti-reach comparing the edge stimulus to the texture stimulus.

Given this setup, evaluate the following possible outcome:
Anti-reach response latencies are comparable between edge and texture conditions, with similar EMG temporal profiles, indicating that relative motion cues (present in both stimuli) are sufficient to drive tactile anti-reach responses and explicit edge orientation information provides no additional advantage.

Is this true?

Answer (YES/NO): YES